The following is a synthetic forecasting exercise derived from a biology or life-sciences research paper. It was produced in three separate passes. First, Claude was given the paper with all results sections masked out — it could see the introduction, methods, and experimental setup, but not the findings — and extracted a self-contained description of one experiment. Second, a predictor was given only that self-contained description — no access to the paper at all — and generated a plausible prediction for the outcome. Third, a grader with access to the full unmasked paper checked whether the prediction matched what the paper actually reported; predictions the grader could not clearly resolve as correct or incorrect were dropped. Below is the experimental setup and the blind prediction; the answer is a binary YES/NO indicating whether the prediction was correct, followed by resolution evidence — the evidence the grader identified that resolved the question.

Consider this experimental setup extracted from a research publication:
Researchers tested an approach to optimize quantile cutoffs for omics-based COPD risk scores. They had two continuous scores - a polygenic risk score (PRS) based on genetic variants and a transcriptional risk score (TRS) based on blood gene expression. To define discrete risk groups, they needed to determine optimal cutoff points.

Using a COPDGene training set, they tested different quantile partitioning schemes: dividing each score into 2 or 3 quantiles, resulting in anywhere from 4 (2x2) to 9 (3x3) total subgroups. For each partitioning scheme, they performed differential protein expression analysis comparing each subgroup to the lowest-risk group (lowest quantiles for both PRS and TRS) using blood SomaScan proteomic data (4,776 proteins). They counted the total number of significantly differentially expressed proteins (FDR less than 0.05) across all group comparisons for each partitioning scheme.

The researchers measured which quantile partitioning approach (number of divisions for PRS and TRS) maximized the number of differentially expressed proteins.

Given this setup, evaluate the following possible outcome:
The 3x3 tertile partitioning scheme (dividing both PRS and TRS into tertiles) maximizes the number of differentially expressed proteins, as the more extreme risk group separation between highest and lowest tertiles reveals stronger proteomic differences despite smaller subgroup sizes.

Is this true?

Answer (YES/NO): NO